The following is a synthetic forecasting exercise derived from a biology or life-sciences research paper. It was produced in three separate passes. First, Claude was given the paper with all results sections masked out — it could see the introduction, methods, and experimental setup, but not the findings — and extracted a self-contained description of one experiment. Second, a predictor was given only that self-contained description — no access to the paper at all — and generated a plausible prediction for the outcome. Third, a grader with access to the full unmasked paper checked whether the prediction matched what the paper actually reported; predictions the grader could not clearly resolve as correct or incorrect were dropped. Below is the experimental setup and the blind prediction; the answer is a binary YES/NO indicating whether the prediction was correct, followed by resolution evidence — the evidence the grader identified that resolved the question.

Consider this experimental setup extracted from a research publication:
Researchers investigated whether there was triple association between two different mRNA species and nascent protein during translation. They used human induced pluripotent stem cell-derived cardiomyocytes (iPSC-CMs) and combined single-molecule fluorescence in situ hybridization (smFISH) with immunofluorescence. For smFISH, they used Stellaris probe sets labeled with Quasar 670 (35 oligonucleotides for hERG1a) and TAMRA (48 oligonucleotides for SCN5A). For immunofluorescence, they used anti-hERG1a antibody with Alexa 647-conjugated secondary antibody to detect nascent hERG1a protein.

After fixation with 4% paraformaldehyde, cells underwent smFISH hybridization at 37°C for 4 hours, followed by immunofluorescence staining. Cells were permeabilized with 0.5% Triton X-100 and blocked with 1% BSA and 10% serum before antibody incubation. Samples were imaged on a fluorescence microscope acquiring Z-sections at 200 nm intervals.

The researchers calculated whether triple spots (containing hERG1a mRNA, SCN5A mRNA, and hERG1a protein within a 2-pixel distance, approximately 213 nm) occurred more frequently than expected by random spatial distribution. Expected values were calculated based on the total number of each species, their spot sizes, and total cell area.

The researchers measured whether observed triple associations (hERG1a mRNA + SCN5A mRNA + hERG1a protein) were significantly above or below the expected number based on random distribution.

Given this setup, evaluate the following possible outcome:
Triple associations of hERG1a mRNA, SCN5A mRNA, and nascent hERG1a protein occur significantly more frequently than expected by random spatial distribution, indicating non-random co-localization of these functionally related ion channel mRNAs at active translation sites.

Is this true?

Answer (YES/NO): YES